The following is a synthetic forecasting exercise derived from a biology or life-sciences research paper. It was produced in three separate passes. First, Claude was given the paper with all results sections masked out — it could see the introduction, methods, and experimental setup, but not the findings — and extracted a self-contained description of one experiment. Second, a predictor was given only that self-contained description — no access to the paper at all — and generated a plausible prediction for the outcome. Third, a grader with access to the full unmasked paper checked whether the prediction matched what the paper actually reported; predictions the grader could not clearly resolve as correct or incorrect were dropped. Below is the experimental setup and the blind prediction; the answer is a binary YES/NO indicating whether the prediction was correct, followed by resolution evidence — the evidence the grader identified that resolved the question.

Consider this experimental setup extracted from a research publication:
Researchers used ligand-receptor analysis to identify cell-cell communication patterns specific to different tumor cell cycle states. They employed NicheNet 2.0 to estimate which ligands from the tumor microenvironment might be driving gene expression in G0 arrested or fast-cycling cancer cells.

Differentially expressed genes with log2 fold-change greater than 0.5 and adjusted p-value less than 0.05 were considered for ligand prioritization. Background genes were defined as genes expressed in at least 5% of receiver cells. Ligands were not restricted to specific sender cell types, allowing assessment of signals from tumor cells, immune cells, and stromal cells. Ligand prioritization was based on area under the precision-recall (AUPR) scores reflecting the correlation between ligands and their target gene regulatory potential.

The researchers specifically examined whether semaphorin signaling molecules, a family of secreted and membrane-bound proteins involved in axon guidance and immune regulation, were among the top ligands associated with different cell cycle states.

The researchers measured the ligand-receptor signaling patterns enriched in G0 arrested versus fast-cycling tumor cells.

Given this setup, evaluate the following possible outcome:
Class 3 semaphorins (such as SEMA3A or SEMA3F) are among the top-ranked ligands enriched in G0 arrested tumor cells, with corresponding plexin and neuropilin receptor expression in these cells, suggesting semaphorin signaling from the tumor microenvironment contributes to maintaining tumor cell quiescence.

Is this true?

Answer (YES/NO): NO